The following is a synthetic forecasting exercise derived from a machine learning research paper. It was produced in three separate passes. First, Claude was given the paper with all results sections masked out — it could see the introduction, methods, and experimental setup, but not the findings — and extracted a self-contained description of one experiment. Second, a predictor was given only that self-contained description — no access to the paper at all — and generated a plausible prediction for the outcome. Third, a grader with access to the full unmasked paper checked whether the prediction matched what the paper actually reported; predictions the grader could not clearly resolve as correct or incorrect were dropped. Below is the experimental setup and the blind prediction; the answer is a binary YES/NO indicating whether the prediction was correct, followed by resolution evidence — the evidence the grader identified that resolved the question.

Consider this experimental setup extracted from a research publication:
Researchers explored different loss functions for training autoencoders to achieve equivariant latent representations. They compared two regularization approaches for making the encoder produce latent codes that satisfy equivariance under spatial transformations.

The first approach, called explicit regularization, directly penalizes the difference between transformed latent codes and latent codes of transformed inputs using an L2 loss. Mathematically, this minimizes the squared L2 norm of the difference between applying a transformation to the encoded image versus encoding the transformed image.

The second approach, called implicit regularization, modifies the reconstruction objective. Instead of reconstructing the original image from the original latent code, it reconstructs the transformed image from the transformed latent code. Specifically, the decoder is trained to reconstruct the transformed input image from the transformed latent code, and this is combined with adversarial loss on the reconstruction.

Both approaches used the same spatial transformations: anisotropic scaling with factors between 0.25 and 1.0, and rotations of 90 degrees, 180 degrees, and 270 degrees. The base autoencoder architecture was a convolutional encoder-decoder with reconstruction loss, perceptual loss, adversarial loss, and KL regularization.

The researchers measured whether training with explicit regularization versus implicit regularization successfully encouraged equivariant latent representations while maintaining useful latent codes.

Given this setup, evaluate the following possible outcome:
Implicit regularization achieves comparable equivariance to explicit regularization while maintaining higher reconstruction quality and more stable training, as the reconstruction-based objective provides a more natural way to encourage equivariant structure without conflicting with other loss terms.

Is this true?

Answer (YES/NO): NO